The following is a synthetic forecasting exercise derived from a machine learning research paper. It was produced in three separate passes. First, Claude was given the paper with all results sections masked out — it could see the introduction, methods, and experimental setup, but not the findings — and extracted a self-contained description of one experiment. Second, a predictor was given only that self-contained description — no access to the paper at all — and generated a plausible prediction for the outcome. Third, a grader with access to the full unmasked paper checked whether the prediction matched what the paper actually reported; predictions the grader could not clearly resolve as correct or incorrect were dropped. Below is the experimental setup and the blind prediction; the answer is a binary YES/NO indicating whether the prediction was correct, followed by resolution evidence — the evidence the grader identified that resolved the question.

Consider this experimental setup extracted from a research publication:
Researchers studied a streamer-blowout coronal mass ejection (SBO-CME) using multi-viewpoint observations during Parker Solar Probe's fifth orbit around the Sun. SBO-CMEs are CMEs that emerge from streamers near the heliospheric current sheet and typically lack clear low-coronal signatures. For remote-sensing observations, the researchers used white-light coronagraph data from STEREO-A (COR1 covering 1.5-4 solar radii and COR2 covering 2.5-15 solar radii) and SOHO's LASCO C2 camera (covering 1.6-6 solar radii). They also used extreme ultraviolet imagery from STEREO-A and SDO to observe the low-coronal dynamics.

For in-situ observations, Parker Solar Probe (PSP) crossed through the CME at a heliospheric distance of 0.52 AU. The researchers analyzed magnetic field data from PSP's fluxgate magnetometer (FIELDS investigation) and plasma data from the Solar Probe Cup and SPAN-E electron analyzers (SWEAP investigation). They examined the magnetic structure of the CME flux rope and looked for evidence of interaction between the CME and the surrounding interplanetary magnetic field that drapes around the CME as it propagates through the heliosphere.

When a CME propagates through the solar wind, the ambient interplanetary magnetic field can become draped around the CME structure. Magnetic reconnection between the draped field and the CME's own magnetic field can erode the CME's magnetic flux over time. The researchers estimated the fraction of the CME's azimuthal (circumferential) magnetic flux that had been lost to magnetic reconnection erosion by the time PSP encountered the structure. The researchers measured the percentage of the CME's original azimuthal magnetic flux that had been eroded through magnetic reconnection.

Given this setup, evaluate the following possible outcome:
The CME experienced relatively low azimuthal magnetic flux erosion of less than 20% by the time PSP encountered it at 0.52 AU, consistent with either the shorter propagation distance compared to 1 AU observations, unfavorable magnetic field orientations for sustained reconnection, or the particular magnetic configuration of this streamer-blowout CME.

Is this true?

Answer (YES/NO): YES